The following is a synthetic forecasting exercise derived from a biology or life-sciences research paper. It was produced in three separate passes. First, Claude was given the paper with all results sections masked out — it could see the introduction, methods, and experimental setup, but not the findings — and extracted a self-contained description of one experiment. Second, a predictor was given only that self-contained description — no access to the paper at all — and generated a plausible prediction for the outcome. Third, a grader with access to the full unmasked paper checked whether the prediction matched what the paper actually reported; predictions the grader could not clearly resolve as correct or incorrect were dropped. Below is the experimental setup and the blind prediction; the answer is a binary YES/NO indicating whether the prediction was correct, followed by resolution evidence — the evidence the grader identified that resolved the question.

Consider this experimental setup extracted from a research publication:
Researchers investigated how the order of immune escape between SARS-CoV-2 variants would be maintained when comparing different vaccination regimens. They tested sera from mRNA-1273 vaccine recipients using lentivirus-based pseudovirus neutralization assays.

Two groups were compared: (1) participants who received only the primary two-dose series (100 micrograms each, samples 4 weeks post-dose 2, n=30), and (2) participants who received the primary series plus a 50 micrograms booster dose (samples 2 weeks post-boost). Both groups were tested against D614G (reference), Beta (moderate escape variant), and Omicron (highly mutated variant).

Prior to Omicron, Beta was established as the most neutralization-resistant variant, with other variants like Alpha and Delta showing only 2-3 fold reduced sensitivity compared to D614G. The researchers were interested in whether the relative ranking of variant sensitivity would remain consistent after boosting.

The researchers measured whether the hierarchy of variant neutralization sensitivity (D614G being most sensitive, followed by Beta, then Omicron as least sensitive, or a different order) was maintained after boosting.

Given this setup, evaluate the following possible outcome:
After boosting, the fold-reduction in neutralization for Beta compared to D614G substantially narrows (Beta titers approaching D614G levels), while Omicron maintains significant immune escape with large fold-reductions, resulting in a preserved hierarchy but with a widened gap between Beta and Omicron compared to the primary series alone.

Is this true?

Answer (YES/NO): NO